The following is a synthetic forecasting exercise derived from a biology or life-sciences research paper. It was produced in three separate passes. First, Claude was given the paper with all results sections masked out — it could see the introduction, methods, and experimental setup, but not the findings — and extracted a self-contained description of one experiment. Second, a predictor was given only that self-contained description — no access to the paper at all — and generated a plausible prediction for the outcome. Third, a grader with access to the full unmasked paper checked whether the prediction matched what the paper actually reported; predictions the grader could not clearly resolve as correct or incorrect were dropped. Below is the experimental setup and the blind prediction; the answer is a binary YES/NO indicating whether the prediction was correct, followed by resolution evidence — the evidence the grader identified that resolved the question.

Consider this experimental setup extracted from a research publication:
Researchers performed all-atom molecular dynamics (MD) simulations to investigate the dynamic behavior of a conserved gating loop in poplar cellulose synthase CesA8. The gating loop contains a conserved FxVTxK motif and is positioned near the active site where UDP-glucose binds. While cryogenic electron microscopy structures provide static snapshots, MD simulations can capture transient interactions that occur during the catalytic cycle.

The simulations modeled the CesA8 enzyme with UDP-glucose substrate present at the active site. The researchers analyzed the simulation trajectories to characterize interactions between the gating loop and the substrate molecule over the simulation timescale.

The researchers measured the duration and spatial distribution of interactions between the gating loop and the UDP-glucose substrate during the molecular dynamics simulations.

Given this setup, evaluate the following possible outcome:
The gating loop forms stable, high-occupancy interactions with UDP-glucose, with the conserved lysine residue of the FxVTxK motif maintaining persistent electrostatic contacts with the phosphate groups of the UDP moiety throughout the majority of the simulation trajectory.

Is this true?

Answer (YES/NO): NO